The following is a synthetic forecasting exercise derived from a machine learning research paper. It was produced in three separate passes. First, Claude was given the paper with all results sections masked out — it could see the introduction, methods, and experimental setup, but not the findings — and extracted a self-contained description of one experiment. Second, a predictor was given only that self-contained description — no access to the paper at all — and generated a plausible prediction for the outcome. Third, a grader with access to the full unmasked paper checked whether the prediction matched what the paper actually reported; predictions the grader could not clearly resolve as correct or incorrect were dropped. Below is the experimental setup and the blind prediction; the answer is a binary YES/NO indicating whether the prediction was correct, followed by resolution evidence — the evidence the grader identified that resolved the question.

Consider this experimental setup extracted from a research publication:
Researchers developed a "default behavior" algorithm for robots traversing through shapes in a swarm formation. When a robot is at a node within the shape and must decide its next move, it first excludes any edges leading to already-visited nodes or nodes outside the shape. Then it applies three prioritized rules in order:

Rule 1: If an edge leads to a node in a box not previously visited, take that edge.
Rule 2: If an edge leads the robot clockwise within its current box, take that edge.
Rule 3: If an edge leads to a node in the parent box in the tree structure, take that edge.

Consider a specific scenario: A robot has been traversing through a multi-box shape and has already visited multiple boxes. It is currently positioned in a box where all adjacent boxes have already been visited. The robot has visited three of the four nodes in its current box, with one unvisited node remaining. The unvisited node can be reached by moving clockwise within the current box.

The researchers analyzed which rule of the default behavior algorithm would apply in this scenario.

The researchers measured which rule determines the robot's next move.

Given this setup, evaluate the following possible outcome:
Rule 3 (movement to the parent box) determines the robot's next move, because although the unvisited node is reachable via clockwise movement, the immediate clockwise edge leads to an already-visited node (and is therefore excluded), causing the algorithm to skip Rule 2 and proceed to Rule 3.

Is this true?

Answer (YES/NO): NO